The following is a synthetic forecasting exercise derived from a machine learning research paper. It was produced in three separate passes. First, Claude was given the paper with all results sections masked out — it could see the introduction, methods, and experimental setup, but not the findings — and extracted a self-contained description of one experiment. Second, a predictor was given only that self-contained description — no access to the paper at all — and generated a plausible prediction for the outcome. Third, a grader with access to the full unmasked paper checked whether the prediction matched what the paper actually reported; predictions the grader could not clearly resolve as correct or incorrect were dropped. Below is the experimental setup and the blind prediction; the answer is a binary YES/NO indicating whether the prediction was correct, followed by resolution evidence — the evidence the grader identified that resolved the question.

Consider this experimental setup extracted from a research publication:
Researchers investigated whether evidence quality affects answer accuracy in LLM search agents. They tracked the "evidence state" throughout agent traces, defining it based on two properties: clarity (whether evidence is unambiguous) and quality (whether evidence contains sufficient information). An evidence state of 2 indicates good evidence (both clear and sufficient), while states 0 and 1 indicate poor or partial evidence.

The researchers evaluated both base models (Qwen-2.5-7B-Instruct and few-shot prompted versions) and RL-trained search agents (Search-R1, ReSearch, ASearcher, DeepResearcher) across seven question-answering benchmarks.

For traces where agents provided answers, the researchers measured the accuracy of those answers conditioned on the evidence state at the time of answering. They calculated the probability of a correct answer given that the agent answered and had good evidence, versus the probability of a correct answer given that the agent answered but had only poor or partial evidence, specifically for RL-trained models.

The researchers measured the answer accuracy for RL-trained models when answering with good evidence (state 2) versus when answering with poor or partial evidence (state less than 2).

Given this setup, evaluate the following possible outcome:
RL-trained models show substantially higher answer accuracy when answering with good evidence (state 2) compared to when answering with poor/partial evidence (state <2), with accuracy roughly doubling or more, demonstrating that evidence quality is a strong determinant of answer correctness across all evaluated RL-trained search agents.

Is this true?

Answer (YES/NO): YES